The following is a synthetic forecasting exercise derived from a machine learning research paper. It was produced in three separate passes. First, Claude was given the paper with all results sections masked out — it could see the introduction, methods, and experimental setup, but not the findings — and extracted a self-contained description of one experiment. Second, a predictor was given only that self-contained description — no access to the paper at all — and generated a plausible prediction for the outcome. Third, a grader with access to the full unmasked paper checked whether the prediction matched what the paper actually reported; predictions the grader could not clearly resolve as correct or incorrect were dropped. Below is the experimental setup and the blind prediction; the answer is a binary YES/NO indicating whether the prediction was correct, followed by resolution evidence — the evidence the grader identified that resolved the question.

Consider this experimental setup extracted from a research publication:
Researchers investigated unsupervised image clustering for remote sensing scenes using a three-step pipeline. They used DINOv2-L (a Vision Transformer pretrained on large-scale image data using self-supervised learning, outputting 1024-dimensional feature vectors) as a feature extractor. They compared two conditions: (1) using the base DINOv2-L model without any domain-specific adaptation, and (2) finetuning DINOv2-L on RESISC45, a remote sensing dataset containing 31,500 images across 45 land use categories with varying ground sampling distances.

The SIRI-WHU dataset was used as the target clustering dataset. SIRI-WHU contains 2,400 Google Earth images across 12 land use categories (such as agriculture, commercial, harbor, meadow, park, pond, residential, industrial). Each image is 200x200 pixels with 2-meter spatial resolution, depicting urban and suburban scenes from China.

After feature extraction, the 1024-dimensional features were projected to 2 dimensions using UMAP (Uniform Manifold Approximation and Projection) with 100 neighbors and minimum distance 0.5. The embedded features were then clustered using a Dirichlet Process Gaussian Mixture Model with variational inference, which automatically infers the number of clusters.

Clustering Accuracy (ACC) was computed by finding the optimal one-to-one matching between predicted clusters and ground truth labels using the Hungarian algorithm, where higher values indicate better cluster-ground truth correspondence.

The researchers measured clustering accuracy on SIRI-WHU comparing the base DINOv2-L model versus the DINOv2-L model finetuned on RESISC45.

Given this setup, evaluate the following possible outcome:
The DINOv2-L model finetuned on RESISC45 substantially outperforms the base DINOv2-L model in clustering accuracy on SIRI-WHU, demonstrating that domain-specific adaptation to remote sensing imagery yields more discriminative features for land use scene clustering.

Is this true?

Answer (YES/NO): NO